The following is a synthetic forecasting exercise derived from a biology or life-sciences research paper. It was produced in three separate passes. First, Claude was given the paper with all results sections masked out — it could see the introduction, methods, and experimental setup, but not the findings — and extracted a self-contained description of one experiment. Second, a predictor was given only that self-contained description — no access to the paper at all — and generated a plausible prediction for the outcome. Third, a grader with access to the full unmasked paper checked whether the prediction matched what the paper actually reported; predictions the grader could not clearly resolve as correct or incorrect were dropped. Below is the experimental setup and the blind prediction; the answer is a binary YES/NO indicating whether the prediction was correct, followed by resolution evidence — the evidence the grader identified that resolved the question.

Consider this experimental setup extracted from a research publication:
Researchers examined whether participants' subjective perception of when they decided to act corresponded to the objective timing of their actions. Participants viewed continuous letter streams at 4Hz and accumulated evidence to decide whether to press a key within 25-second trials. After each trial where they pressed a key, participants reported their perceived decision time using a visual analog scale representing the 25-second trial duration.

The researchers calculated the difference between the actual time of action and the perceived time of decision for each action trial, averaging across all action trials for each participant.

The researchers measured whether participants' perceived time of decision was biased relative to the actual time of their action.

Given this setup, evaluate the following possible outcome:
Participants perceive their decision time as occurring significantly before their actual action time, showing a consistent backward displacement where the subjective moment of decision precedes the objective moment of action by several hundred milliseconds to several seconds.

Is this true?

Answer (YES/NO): YES